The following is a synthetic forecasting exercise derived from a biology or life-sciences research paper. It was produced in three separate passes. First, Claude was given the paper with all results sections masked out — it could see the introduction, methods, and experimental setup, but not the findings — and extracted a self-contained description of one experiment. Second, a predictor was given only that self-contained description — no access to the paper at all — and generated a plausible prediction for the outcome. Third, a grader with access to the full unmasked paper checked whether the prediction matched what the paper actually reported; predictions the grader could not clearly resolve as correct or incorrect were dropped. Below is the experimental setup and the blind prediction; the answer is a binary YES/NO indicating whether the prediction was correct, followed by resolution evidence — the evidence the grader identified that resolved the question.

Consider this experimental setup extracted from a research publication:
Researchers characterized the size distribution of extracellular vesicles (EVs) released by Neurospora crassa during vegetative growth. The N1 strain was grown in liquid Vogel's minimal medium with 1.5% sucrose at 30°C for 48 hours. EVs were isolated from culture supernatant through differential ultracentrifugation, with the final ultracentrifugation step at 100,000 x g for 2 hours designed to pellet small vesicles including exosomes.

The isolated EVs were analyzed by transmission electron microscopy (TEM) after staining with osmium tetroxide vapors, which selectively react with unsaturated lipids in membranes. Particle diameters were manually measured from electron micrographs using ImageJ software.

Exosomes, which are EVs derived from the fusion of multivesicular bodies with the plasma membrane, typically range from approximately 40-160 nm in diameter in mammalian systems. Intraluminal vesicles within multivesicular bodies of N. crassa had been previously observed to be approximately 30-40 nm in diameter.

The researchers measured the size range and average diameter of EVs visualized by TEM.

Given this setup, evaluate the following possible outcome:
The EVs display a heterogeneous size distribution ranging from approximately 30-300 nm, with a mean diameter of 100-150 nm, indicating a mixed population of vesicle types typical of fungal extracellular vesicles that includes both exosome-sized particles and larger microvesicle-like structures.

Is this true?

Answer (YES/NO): NO